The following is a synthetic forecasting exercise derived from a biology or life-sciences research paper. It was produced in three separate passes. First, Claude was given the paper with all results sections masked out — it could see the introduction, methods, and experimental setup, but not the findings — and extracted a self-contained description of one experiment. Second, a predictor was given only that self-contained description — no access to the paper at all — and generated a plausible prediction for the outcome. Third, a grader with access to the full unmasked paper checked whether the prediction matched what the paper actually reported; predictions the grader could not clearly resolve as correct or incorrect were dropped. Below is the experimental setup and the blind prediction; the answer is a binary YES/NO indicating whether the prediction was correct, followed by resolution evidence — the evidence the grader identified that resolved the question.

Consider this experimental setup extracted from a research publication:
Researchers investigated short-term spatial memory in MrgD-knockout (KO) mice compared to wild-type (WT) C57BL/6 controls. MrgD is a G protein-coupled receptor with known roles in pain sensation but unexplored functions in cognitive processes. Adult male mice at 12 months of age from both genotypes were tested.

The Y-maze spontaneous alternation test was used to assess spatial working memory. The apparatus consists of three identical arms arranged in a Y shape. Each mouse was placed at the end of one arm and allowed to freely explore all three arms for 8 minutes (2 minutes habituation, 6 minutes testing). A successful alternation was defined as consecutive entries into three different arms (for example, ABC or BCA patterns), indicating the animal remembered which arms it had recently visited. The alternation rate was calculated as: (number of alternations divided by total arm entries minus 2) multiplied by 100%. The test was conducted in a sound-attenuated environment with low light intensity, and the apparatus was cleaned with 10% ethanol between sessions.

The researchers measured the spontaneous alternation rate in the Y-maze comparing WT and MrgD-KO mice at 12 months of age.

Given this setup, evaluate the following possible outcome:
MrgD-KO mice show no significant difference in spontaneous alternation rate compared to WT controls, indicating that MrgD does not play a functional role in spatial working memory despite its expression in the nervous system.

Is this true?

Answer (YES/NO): YES